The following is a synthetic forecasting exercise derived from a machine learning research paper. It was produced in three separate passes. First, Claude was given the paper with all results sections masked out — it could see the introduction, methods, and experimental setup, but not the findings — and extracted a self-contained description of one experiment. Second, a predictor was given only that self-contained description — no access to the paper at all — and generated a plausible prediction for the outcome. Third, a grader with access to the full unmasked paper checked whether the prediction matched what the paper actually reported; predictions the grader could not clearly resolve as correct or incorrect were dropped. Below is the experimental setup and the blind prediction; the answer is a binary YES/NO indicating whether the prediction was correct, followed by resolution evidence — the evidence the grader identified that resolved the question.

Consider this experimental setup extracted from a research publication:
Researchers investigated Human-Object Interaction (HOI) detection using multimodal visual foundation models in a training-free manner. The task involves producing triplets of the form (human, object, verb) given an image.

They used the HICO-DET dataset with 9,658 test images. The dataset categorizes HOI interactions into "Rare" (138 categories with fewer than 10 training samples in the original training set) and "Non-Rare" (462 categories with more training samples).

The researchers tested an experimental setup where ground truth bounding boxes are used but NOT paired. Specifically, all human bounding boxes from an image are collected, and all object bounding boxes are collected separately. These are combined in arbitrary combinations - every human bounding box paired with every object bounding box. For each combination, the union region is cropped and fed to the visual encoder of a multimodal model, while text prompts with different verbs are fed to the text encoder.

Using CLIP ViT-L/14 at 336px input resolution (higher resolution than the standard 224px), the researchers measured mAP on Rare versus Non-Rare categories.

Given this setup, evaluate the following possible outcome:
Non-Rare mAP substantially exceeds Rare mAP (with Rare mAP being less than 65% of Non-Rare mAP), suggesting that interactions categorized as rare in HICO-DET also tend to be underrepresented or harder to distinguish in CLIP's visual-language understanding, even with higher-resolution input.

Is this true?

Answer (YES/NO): NO